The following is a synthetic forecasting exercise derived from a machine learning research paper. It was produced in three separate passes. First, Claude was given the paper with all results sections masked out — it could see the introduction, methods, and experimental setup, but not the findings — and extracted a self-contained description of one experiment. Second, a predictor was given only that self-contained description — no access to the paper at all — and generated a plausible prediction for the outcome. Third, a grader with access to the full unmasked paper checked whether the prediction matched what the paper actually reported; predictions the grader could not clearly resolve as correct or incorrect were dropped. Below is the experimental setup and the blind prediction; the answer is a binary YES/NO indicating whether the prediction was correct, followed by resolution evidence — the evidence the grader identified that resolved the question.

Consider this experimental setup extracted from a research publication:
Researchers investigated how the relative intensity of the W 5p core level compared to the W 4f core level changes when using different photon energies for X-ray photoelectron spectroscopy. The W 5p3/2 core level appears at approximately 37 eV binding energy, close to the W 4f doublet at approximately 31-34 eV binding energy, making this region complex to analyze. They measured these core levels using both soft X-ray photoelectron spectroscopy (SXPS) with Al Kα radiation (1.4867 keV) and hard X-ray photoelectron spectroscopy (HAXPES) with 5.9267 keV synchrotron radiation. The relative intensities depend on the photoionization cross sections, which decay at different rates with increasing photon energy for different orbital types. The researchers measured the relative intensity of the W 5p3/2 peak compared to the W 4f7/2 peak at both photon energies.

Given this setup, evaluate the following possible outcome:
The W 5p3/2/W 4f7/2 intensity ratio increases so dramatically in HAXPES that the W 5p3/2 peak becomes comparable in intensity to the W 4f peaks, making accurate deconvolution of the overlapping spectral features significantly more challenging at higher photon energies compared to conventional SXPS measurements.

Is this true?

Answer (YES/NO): NO